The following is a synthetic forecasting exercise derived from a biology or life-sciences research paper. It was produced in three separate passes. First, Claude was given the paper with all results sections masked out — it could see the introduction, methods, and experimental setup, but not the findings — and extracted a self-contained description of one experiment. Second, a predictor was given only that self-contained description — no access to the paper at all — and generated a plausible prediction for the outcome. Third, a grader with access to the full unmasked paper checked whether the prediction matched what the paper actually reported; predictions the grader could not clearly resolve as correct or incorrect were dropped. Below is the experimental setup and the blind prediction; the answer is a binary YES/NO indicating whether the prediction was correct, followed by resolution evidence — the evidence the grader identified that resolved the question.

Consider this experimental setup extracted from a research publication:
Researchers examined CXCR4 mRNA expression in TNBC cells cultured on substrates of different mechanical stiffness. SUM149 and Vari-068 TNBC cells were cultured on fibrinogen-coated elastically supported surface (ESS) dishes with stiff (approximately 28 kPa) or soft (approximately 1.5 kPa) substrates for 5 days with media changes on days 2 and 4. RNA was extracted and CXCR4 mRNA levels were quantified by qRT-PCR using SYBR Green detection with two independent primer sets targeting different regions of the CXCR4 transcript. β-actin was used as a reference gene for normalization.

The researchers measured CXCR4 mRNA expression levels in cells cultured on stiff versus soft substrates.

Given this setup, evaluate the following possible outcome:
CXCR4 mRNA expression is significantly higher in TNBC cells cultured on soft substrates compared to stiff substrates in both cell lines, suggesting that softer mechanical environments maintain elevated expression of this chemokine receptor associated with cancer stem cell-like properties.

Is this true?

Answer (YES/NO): NO